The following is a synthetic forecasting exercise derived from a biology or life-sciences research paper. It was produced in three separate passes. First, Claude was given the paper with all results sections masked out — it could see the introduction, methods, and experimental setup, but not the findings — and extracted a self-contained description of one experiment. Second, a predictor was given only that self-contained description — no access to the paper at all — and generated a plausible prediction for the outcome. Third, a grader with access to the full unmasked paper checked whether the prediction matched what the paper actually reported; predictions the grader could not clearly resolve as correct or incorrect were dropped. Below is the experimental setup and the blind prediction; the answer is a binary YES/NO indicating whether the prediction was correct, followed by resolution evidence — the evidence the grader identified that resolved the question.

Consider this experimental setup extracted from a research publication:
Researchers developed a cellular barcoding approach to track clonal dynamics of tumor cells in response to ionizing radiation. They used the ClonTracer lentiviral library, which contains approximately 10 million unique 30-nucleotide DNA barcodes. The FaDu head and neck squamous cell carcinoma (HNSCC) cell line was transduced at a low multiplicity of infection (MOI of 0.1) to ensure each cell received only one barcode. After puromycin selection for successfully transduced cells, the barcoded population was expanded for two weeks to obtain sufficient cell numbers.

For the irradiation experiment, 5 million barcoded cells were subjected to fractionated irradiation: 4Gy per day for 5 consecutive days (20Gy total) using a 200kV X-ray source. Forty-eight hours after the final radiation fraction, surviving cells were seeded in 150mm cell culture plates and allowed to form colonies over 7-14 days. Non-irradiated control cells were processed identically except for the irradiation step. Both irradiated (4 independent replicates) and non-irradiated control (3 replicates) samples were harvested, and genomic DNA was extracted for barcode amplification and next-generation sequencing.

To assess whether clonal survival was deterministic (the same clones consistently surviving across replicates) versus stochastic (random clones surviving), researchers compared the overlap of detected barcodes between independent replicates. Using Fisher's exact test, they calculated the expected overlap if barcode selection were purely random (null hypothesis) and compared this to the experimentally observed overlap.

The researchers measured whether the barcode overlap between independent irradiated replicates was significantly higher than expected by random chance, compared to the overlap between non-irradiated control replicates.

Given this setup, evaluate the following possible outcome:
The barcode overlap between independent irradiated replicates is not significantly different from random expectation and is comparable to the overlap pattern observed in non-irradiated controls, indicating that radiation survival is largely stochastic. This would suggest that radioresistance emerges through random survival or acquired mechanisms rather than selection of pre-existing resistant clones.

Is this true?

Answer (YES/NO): NO